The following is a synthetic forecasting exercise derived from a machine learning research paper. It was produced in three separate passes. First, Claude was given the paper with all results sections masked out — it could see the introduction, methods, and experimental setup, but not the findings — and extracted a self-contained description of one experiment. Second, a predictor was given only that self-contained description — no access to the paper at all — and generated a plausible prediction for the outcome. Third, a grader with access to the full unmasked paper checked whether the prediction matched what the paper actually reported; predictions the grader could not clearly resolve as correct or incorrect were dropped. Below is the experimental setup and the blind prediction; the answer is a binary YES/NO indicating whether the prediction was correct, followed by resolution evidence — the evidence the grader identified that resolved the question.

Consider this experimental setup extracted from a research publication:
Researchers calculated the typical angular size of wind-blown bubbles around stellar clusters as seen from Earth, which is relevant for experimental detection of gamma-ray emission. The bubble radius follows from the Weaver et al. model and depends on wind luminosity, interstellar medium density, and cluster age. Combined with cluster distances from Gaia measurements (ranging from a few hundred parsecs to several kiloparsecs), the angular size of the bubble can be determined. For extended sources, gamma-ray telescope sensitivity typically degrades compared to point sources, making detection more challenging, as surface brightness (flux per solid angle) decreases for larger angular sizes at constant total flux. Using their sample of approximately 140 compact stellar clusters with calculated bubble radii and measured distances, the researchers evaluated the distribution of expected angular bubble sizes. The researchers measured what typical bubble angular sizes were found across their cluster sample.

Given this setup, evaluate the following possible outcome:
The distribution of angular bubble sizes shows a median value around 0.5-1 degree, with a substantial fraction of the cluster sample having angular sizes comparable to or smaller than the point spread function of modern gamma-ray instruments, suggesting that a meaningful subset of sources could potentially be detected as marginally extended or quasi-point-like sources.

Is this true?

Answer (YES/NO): NO